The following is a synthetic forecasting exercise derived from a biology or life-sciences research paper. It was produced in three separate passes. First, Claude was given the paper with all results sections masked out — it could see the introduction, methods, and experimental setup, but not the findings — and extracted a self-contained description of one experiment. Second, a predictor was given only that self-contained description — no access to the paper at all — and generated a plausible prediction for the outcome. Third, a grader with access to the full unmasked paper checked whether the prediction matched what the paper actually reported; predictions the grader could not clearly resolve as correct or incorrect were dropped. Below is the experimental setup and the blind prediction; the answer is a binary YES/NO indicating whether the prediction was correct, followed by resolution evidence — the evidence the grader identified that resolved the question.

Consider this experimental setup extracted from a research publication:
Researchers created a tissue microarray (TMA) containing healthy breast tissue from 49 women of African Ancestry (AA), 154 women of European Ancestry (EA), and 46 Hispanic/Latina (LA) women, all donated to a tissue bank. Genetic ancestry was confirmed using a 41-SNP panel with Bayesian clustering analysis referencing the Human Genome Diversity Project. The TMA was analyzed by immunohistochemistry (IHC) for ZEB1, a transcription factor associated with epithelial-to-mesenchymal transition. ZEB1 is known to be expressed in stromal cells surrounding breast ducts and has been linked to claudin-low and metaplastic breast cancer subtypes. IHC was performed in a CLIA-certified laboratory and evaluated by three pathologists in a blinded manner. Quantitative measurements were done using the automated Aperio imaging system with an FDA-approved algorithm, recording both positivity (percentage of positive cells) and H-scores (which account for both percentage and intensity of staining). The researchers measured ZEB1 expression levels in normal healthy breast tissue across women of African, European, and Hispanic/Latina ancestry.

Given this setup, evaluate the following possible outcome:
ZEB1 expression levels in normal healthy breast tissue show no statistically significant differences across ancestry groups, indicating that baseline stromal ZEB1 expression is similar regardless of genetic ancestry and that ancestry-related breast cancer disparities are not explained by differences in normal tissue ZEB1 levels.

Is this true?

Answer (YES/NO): NO